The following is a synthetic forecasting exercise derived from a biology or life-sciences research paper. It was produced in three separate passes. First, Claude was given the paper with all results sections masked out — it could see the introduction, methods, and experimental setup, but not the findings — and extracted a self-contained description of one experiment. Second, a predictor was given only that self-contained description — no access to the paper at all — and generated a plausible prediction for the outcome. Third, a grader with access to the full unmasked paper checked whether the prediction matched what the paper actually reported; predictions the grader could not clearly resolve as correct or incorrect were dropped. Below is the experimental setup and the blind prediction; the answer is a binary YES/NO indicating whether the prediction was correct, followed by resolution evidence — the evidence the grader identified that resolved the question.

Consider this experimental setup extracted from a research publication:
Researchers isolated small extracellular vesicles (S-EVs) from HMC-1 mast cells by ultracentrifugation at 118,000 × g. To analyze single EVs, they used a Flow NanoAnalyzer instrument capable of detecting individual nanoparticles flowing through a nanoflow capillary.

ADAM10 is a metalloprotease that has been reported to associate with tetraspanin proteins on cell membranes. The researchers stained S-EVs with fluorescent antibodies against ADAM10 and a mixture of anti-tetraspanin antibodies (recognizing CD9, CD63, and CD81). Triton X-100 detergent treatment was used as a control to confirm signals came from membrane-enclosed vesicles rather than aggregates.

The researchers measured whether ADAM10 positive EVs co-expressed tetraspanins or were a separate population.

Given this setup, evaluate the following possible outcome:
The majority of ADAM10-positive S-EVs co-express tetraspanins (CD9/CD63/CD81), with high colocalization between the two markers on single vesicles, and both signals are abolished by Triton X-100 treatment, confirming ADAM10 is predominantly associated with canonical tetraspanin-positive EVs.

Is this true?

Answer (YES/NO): YES